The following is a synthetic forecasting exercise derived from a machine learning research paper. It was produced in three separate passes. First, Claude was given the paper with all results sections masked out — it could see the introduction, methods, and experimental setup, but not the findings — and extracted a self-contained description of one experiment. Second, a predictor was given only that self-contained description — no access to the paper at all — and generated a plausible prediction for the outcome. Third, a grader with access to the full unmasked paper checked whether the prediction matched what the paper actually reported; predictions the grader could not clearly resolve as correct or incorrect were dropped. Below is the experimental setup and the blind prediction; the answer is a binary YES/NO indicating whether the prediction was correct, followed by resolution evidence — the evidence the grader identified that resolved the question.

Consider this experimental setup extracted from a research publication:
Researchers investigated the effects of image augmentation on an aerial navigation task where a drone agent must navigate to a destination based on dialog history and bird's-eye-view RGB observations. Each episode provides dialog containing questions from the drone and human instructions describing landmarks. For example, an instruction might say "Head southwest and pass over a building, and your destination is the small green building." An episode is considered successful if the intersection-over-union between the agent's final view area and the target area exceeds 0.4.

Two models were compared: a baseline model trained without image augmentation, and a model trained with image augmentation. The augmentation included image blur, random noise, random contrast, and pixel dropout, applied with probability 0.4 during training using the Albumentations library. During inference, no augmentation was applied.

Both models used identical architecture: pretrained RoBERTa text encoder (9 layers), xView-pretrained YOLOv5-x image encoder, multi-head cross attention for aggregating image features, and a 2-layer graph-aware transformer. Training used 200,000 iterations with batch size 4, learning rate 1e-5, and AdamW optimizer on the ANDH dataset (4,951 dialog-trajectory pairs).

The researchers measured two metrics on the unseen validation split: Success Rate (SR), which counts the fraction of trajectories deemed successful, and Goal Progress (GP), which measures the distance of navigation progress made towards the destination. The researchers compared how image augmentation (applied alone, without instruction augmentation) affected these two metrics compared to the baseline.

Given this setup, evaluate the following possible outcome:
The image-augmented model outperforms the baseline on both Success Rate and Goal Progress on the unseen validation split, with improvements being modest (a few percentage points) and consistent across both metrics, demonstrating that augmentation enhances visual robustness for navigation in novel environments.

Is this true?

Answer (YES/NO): NO